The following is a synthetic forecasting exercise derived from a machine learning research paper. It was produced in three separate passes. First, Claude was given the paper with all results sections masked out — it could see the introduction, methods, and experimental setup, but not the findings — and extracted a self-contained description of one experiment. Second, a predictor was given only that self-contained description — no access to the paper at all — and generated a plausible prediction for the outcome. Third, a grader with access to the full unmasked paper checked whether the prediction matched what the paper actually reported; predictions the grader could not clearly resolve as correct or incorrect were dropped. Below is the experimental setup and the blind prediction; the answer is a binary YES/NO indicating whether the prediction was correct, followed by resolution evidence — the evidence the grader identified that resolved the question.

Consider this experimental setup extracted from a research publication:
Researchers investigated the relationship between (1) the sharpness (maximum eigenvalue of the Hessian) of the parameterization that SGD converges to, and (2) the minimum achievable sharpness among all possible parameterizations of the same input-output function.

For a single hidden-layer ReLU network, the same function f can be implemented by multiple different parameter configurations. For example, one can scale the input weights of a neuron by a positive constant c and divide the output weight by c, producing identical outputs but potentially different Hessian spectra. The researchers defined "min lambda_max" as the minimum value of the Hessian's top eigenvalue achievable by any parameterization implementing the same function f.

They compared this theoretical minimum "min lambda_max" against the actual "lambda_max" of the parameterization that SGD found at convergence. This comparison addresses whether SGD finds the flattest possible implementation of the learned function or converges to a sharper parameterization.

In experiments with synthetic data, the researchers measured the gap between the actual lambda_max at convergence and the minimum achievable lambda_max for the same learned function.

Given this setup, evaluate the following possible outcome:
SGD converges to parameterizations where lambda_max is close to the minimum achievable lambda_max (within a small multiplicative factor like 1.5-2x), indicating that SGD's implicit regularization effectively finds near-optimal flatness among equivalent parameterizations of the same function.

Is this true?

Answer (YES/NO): NO